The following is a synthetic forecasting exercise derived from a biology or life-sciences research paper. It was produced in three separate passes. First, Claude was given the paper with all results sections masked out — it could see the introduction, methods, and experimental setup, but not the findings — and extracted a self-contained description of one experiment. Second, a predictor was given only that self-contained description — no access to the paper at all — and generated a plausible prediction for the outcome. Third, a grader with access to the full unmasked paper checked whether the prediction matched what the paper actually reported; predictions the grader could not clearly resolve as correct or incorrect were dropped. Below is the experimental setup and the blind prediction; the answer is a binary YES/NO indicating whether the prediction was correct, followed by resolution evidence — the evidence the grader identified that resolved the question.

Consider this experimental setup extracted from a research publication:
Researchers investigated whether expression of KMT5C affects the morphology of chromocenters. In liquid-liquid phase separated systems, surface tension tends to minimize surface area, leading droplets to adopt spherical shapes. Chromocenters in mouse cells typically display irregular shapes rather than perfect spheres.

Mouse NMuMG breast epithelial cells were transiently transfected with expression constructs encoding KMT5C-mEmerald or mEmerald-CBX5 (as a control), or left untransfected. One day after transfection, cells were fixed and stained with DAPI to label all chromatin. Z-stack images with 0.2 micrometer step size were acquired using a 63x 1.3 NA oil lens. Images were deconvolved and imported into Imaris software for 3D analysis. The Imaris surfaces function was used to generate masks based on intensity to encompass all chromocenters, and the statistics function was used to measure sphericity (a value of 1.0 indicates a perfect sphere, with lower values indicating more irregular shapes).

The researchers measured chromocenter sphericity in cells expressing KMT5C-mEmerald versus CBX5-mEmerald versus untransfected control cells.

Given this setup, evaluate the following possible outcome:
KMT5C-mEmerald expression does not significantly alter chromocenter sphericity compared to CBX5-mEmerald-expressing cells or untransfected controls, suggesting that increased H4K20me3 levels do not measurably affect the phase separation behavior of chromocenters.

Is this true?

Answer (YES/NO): NO